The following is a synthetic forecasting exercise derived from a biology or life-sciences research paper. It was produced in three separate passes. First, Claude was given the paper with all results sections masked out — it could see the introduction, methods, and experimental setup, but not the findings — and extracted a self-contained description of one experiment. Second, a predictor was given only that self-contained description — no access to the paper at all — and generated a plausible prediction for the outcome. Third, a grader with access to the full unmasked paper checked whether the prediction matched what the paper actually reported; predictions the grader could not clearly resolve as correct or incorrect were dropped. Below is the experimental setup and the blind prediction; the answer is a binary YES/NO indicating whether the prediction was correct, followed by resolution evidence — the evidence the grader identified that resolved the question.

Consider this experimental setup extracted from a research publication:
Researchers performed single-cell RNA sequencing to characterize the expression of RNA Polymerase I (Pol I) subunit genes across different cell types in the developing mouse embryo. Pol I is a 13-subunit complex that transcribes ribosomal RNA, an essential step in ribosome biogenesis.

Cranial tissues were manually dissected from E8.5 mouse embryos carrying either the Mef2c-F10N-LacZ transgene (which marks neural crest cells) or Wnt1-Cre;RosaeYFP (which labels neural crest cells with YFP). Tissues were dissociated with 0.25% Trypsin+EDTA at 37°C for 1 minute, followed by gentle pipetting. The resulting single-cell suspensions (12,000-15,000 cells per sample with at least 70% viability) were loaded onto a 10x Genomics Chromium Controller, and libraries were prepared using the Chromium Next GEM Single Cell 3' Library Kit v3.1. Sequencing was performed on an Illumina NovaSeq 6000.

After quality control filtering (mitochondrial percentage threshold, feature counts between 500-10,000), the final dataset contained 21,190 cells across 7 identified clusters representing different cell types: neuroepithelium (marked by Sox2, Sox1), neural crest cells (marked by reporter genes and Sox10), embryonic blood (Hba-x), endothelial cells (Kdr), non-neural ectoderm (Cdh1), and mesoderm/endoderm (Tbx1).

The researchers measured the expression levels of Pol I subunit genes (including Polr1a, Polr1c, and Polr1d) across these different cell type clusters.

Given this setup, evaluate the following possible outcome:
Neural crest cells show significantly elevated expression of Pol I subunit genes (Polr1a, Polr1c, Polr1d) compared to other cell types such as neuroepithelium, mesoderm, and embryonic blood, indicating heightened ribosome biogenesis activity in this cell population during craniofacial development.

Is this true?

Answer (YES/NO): NO